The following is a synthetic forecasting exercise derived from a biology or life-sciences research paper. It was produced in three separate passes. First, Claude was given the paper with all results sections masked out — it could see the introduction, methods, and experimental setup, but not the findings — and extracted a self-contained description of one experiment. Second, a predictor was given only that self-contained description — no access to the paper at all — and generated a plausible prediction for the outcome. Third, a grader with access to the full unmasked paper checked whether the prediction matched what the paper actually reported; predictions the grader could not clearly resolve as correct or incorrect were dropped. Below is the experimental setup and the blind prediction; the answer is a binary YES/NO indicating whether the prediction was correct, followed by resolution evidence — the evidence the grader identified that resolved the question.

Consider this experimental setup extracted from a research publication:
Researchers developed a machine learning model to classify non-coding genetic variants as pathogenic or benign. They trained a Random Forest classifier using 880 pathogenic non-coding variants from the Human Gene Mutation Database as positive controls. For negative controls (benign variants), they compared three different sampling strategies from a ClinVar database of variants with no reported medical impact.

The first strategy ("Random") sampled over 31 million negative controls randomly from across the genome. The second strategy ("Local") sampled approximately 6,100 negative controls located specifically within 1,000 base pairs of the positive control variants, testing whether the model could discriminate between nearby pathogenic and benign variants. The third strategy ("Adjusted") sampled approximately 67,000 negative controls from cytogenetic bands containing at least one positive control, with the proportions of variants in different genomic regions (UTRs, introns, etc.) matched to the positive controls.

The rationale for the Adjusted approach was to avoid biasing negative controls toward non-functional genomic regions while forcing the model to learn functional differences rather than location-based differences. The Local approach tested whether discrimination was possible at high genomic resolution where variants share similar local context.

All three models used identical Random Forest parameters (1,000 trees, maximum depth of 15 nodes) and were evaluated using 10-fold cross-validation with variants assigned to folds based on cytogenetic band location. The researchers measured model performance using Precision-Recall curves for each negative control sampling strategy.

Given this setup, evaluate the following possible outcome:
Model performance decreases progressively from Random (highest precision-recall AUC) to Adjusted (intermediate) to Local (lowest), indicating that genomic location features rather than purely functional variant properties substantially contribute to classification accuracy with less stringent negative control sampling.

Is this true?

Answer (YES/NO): YES